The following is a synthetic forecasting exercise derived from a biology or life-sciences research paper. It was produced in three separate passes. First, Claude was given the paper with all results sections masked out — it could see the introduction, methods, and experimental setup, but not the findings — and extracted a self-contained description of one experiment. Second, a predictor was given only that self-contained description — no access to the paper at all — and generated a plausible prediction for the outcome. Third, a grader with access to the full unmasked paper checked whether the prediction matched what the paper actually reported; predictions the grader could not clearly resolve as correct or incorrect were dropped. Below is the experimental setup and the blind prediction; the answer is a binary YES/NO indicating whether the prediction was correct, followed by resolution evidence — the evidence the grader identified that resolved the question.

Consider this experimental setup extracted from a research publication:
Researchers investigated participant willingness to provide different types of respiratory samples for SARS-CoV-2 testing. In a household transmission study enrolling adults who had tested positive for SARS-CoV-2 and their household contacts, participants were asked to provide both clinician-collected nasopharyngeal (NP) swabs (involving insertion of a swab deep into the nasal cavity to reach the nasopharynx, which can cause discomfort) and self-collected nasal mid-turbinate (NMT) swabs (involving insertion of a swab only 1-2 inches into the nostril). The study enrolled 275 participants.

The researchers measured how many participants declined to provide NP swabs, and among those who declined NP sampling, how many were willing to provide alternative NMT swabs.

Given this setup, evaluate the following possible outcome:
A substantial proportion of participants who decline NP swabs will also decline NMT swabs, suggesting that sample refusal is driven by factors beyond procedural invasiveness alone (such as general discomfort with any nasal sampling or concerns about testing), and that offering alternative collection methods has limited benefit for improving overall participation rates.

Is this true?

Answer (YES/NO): NO